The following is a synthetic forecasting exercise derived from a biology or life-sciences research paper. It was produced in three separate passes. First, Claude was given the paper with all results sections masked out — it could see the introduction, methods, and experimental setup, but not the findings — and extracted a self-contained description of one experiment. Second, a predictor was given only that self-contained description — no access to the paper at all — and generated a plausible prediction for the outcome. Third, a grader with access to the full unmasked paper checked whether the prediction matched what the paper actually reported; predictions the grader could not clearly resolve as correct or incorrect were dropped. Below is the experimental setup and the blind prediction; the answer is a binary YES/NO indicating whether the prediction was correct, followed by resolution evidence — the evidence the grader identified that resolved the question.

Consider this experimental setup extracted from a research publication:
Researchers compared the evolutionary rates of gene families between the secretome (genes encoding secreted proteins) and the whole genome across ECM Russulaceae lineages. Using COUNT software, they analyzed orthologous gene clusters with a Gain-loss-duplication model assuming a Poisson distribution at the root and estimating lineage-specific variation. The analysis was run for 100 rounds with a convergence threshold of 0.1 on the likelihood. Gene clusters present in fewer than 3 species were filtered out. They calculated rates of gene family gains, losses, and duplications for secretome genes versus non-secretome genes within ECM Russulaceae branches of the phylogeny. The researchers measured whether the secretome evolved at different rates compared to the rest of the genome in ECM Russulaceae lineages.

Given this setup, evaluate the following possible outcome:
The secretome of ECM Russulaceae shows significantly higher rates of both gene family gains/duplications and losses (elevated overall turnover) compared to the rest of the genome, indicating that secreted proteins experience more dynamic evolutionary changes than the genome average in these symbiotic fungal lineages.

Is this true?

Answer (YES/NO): NO